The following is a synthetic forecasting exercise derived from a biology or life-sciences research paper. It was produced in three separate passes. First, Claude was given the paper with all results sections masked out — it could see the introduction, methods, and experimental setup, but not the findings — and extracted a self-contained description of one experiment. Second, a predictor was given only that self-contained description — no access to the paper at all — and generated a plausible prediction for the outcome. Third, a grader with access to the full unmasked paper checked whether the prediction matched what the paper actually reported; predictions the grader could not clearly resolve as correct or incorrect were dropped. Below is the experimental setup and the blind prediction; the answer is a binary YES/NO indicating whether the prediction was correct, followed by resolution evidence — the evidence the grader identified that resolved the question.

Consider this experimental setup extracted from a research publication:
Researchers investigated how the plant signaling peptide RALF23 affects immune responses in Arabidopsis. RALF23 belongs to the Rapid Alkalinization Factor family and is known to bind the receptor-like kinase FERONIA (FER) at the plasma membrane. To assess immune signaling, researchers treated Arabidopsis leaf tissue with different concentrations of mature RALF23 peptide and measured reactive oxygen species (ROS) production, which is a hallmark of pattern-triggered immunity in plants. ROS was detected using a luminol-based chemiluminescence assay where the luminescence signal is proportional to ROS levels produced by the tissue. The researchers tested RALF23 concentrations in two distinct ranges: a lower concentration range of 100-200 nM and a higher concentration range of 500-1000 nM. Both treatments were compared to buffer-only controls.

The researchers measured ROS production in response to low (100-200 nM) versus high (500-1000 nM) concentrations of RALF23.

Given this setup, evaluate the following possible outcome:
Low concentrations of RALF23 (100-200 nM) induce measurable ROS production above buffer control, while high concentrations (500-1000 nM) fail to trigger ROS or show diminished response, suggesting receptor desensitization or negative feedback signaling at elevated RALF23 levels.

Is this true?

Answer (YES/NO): YES